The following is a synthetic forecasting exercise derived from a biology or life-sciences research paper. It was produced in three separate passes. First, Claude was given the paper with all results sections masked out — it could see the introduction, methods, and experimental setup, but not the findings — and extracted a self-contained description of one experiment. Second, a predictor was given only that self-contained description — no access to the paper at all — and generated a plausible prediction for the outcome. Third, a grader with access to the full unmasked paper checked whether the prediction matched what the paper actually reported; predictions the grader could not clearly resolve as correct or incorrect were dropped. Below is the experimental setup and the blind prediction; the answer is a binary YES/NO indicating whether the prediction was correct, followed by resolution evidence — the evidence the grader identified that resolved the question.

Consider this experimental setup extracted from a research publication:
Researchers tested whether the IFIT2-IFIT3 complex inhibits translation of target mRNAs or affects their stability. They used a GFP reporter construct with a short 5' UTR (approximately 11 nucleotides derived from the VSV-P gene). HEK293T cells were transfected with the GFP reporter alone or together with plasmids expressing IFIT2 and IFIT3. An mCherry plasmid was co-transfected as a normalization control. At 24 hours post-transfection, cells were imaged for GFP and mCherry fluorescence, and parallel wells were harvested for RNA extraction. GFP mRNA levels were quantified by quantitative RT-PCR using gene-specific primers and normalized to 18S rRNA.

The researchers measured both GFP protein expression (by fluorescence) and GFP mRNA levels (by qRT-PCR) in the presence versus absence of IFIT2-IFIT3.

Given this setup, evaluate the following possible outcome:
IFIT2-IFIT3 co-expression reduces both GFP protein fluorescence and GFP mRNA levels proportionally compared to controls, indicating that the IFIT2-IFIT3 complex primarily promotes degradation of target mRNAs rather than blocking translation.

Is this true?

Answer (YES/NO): NO